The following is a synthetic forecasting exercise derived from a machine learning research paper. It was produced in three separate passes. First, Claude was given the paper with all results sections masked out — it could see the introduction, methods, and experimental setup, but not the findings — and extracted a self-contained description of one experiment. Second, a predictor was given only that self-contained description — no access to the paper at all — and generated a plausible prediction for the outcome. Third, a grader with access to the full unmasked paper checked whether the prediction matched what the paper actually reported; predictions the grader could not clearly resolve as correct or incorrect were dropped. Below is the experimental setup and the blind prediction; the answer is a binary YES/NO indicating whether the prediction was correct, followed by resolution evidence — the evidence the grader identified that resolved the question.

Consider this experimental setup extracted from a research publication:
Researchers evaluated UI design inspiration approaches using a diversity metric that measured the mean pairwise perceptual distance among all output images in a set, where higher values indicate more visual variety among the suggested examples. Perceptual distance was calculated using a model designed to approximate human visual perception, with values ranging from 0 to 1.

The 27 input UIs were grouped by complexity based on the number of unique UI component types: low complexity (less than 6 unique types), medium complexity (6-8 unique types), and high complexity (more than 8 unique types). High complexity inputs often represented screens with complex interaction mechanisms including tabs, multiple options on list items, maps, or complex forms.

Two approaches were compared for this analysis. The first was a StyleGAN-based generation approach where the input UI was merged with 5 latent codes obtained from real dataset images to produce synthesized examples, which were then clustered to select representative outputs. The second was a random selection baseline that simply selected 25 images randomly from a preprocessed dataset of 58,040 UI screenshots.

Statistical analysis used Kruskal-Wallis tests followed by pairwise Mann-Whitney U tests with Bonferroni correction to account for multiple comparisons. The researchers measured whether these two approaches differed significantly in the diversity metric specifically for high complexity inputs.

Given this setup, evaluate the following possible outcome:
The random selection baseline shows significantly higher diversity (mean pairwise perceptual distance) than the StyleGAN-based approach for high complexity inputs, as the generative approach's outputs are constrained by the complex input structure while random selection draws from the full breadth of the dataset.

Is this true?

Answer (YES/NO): NO